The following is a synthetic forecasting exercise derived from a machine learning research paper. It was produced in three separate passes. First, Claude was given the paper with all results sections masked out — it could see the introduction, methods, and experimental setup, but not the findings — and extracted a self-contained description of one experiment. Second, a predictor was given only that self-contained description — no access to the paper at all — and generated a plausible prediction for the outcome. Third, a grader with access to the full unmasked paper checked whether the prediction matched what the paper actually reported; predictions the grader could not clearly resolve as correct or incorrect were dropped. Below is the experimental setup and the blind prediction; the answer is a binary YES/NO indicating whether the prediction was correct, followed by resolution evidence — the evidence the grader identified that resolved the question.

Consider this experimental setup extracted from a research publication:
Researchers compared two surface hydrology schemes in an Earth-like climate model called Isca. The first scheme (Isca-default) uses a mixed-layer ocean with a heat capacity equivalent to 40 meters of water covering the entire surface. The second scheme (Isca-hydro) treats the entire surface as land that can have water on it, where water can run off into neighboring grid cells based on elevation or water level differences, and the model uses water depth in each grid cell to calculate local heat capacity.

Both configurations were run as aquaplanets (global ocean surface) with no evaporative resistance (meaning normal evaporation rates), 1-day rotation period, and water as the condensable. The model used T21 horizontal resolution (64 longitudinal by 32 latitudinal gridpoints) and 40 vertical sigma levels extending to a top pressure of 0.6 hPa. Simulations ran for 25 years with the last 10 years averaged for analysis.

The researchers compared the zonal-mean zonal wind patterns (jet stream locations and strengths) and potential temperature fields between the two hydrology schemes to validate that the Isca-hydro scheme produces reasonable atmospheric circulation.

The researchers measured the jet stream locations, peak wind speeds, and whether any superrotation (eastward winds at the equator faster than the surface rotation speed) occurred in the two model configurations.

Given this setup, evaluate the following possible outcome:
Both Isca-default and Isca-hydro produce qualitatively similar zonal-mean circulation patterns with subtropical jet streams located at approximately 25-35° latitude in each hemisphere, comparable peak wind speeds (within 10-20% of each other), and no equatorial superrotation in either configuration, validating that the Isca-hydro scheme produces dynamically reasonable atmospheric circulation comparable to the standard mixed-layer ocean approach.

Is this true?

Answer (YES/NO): NO